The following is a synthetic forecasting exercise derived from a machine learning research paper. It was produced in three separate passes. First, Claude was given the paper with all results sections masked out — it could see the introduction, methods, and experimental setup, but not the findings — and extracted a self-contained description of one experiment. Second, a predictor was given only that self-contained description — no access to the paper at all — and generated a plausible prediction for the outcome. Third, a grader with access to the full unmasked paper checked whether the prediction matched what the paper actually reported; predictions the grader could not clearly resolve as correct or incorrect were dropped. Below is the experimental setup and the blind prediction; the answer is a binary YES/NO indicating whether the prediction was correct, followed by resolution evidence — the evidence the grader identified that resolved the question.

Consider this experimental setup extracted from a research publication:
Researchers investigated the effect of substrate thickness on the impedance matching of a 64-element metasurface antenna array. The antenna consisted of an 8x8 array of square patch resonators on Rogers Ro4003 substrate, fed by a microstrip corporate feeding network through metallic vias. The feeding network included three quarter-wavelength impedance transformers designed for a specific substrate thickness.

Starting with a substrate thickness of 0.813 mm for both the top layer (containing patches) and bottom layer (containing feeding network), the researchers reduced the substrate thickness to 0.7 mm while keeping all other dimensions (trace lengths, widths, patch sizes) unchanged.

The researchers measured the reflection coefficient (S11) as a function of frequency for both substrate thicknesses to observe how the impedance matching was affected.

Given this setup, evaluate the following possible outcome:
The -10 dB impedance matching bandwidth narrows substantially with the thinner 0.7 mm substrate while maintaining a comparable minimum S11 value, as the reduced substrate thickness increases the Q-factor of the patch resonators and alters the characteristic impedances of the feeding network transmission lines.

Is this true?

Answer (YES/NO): NO